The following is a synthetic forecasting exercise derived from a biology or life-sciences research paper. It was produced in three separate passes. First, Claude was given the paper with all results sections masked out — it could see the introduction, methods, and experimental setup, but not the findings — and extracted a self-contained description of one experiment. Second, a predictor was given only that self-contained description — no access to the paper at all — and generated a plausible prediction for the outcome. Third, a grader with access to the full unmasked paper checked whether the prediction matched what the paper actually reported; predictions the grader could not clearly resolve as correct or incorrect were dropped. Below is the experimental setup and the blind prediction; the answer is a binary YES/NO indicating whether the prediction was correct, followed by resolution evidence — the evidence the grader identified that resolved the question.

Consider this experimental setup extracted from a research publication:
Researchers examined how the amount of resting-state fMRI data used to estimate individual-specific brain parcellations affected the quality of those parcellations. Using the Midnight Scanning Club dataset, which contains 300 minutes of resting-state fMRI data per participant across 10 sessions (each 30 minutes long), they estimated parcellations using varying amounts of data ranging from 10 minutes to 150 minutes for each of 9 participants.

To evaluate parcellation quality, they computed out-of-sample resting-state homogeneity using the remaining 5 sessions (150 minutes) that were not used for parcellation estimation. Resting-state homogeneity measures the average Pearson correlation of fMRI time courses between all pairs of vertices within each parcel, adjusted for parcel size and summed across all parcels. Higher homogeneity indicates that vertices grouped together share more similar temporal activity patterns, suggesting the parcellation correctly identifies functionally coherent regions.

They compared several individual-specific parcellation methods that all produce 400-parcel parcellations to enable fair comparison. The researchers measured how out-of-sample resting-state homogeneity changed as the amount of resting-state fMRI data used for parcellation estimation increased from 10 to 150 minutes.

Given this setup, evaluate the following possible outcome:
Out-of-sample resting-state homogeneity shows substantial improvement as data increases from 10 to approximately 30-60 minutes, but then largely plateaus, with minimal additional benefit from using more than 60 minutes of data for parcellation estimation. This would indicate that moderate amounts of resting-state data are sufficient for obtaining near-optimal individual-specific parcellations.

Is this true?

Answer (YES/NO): YES